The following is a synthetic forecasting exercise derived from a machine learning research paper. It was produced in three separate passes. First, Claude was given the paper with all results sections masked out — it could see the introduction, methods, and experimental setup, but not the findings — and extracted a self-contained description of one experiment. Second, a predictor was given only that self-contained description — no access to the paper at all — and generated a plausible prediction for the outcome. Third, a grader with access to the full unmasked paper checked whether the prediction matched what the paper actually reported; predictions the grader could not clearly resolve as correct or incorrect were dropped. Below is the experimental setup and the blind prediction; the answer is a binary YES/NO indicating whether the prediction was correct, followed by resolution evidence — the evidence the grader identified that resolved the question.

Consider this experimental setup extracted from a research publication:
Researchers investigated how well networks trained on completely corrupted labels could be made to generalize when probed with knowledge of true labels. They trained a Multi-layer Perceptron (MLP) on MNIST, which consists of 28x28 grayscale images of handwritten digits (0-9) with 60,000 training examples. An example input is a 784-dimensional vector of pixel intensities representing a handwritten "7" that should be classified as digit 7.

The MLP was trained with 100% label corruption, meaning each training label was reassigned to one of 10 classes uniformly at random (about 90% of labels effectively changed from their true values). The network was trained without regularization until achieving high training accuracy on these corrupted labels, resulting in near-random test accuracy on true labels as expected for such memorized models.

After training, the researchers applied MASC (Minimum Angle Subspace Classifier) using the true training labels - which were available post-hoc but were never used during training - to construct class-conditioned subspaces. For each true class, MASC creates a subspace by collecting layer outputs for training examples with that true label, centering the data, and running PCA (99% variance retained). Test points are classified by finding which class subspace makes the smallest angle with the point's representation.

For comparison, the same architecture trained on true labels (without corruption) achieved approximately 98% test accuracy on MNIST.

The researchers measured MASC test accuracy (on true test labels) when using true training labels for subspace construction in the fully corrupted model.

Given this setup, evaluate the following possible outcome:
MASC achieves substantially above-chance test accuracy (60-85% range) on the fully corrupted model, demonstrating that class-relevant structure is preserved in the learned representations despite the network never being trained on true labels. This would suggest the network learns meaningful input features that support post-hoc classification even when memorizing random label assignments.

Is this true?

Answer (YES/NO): NO